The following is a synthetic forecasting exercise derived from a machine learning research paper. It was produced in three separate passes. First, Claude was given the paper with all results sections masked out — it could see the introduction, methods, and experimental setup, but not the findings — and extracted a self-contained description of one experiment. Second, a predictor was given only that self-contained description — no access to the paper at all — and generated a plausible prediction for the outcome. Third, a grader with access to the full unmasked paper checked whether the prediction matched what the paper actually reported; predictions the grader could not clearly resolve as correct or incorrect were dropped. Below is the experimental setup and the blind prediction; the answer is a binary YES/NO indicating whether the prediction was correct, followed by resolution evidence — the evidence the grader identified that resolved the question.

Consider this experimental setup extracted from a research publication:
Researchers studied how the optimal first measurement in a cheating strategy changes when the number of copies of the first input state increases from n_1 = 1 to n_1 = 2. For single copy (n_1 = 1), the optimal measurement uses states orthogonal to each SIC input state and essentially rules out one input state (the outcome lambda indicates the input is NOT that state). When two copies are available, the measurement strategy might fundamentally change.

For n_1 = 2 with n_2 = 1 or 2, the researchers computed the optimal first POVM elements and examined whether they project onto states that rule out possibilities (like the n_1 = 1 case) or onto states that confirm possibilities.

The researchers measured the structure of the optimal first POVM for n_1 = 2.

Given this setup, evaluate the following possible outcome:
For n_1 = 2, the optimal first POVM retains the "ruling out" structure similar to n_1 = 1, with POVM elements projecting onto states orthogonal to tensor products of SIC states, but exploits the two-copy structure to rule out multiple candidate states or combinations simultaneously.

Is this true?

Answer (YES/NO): NO